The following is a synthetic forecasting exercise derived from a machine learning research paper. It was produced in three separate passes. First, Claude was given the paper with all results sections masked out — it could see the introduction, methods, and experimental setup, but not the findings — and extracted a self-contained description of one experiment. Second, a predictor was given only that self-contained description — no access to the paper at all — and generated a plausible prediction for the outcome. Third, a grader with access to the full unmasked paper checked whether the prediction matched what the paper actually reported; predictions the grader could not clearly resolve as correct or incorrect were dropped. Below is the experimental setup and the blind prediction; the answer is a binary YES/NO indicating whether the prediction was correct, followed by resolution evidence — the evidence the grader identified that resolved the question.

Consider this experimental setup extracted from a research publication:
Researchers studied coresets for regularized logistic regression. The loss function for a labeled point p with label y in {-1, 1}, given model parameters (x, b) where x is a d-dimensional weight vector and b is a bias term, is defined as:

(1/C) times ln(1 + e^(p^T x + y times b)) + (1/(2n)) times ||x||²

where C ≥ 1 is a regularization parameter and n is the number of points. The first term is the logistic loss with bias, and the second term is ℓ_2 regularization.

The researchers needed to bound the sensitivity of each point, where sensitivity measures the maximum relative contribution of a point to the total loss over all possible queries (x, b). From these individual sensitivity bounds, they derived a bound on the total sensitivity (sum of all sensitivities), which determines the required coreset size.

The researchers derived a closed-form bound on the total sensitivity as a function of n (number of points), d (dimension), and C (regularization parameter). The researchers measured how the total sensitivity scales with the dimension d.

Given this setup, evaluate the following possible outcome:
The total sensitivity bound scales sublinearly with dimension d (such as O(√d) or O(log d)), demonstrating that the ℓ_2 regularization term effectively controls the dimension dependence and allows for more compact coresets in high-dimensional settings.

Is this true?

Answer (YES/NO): NO